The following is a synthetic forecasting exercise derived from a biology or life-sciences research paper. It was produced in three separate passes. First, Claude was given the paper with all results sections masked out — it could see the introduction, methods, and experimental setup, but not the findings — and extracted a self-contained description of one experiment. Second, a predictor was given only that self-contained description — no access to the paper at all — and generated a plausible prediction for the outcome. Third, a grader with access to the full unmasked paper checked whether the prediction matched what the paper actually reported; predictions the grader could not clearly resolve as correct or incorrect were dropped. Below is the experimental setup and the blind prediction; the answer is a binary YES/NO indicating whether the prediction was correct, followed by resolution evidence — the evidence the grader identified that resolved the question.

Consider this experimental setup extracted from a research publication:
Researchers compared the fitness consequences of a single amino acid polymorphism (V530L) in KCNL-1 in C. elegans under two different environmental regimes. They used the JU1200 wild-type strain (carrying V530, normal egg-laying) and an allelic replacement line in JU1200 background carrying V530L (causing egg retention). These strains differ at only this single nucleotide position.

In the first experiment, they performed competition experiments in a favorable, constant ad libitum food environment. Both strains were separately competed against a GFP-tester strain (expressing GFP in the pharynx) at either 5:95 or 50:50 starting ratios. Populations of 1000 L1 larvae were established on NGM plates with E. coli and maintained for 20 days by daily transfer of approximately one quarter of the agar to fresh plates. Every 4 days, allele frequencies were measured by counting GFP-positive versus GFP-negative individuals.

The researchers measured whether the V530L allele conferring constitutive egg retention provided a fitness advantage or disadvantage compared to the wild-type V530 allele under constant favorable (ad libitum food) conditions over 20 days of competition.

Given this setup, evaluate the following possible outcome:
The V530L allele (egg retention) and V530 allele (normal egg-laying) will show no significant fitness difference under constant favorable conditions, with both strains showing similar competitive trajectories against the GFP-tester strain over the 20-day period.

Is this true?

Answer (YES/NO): NO